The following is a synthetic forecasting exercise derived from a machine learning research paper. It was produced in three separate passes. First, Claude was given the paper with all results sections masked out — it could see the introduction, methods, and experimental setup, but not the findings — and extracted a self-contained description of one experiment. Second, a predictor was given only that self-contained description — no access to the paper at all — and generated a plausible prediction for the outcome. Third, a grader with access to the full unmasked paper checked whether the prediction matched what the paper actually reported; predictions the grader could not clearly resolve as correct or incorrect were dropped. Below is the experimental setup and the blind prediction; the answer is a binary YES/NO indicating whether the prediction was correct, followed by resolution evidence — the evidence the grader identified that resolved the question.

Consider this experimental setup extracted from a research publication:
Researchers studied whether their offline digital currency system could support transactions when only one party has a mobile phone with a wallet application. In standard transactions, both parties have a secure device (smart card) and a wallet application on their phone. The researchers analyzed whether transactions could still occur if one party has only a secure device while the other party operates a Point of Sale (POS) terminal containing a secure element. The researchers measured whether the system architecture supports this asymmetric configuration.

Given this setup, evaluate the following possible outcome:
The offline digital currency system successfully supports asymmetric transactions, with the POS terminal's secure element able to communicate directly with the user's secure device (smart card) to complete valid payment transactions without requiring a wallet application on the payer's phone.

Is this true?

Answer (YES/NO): YES